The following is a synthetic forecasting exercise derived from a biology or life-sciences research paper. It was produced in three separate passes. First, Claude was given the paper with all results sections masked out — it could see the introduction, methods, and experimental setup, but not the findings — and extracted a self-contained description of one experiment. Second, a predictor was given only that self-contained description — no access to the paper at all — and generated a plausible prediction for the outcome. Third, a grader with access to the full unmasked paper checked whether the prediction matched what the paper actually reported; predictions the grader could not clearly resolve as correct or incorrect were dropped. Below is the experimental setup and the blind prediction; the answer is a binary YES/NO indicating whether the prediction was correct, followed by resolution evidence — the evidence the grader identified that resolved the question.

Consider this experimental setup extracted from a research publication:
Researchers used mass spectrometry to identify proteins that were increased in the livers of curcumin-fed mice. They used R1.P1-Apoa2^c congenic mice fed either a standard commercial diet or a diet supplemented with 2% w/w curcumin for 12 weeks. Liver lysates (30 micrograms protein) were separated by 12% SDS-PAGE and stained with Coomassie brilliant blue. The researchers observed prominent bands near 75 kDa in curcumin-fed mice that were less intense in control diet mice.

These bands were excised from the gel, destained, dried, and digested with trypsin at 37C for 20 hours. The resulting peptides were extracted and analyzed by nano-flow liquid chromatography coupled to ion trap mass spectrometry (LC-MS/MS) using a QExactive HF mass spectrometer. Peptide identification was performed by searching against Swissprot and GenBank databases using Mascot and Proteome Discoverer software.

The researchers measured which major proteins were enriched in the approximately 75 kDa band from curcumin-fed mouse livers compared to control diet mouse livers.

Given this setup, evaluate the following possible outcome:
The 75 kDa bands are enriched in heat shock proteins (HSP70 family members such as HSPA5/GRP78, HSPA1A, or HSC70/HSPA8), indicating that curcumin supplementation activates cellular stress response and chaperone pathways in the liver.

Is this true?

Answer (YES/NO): NO